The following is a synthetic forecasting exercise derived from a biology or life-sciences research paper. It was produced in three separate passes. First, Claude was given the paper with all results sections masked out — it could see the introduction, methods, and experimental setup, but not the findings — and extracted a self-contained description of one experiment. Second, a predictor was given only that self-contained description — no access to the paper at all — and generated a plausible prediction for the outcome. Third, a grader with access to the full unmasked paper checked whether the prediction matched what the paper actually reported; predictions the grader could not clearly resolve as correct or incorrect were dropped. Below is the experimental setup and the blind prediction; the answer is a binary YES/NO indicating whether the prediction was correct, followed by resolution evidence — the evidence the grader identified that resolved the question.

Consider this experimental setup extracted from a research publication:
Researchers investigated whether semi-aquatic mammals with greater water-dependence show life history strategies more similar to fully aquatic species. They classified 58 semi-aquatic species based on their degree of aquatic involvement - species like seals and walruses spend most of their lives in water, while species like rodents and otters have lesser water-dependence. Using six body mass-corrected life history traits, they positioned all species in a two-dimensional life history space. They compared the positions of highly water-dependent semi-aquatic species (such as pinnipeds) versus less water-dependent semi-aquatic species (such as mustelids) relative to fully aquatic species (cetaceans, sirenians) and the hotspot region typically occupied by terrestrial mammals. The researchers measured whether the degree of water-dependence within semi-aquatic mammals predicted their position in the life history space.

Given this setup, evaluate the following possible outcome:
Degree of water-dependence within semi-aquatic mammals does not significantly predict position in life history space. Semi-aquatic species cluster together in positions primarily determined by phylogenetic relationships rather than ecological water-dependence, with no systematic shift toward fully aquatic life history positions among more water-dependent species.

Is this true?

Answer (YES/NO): NO